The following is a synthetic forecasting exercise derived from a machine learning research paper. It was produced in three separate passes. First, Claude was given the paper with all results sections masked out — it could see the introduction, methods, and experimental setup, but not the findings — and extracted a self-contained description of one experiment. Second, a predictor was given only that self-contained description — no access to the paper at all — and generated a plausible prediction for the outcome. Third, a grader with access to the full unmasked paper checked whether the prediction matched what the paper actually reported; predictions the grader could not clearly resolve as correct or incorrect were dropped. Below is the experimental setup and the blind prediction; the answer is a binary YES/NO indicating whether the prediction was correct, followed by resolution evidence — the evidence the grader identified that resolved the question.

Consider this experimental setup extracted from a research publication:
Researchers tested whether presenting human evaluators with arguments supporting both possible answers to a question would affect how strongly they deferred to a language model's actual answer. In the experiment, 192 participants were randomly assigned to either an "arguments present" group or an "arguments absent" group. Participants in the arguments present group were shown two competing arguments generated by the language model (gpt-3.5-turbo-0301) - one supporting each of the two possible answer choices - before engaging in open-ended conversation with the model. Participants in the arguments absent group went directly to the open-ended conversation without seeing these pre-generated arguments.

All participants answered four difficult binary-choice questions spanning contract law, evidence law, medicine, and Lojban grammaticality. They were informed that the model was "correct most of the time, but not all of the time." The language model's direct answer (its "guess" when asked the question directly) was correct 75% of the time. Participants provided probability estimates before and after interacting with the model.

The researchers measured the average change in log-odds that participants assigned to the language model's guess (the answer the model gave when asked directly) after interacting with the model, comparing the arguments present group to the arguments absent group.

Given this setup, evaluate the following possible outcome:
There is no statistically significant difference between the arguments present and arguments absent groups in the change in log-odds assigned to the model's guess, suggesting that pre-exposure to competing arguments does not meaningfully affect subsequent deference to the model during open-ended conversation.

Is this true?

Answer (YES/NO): NO